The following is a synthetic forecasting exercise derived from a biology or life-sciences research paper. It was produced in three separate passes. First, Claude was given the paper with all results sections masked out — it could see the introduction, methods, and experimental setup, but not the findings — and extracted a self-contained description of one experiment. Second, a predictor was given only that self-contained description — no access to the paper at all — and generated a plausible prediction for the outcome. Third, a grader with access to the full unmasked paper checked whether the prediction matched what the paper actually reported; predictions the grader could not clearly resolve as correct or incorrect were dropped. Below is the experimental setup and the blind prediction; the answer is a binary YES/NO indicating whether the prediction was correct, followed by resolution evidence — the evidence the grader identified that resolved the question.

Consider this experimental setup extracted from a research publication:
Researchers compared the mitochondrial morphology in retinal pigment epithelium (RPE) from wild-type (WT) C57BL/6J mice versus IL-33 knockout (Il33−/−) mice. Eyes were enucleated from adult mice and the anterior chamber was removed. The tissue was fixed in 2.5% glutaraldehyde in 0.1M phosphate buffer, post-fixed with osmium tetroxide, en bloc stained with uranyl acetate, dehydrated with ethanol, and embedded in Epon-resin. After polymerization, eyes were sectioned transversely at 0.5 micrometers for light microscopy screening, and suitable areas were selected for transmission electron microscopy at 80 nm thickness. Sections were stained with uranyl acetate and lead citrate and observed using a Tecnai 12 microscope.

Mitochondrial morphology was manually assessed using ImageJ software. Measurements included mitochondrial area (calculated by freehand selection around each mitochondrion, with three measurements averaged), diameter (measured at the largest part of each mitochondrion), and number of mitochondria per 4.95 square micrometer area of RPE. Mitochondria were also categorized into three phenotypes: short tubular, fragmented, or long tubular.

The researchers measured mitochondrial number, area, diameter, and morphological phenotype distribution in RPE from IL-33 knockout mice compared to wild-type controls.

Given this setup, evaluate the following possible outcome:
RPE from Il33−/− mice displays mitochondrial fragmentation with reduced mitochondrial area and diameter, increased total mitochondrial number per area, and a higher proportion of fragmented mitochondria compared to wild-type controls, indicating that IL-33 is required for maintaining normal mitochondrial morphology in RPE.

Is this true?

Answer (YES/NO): NO